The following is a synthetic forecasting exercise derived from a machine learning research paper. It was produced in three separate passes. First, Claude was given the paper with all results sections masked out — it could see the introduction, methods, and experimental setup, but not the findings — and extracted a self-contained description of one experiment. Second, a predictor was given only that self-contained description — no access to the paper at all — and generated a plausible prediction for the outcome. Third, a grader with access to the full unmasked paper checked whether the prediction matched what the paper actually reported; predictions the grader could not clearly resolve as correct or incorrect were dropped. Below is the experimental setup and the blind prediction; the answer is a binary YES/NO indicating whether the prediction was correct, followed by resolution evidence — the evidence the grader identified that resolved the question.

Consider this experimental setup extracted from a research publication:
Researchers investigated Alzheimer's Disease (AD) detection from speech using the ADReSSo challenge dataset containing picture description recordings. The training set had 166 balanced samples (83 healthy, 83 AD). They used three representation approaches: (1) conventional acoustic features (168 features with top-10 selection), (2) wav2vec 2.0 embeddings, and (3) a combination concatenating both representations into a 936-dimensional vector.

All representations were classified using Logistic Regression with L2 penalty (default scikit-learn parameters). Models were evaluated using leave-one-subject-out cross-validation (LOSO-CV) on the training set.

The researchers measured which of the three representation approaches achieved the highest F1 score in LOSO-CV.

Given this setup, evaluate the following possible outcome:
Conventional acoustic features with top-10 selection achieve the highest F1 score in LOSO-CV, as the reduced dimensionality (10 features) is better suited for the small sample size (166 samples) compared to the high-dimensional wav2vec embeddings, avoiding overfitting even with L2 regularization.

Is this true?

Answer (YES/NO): NO